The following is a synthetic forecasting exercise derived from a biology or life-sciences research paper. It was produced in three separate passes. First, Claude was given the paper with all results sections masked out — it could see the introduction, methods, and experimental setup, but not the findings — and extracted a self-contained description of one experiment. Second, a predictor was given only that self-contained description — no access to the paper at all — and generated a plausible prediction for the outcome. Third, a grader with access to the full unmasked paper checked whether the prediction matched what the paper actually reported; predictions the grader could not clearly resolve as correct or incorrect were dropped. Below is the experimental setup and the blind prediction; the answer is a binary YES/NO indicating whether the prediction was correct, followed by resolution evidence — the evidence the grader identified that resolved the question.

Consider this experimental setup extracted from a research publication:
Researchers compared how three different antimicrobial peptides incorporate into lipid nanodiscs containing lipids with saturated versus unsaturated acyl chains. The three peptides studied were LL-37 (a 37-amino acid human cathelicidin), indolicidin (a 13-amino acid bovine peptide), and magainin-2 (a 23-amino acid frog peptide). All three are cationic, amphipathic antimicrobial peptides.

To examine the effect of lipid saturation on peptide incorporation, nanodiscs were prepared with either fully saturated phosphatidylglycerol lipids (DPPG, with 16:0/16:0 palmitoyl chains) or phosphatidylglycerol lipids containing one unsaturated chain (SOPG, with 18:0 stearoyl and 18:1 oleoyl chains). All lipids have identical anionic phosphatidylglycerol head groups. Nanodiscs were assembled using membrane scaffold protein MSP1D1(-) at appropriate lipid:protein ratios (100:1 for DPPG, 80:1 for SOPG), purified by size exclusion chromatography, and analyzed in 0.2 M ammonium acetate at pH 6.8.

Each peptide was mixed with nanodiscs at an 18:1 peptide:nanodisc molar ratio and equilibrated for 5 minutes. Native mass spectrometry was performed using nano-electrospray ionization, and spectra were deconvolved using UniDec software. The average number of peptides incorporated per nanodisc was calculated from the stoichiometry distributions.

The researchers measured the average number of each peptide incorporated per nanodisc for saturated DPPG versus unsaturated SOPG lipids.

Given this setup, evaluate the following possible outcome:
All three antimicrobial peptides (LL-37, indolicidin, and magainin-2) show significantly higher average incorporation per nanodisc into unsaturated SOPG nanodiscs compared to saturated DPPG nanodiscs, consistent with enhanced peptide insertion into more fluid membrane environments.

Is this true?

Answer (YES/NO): NO